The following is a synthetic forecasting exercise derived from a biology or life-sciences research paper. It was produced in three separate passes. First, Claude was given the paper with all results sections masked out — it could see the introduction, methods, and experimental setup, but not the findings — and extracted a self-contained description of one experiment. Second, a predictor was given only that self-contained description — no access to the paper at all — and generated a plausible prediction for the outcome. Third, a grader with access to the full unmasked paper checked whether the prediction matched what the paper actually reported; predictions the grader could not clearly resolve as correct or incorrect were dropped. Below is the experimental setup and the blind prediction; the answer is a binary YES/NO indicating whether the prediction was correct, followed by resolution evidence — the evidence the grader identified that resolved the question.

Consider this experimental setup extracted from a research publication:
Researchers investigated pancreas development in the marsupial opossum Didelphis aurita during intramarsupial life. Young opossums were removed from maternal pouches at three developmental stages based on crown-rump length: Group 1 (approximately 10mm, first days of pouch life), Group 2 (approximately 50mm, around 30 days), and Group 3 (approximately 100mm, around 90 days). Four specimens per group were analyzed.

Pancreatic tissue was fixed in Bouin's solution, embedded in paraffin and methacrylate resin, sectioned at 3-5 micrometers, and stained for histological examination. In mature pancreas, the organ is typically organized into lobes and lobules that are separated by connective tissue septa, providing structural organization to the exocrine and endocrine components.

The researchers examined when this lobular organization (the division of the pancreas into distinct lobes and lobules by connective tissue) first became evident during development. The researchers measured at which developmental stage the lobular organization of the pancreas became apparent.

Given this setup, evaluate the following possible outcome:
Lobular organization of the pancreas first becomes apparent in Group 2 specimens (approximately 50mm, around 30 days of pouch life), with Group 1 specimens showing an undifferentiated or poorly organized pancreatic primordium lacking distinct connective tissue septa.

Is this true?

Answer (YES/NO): YES